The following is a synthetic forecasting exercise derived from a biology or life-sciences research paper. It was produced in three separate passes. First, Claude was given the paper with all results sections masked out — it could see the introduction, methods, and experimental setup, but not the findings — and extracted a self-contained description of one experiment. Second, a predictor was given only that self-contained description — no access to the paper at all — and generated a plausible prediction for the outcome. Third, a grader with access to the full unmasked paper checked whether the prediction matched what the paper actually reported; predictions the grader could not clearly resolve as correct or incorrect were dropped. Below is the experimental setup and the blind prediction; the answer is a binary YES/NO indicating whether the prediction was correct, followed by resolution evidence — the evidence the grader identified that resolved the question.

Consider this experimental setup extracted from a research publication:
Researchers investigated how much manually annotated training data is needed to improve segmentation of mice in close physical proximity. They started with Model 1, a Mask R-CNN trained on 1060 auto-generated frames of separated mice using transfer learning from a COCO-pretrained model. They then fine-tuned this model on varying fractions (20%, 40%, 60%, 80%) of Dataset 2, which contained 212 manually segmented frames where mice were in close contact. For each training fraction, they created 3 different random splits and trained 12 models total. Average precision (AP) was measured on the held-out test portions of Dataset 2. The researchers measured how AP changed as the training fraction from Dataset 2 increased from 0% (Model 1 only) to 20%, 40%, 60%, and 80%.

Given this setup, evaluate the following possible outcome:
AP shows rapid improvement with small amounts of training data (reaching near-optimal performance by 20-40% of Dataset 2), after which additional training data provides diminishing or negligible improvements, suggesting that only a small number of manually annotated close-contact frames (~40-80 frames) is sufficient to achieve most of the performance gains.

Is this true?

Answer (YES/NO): YES